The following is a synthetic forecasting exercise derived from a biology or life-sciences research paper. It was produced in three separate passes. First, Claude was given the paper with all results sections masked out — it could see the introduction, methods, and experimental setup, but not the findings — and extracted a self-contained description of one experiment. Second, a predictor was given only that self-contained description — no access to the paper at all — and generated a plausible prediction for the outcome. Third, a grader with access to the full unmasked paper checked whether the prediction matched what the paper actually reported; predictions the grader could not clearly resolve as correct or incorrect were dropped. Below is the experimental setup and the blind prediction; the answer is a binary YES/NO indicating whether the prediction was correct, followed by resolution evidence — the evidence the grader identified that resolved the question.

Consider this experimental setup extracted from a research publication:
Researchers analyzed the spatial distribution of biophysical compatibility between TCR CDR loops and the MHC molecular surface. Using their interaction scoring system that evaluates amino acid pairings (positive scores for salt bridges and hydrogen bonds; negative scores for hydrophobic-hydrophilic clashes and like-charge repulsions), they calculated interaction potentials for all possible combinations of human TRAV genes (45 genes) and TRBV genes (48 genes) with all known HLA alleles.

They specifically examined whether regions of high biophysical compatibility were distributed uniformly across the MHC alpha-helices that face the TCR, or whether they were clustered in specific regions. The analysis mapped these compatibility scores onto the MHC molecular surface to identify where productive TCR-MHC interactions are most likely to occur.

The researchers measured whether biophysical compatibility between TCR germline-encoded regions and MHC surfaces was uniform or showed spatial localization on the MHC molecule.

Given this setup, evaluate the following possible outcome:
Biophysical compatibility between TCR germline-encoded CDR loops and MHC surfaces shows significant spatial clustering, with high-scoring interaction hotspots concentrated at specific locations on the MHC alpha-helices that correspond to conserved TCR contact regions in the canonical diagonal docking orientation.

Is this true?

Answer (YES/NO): YES